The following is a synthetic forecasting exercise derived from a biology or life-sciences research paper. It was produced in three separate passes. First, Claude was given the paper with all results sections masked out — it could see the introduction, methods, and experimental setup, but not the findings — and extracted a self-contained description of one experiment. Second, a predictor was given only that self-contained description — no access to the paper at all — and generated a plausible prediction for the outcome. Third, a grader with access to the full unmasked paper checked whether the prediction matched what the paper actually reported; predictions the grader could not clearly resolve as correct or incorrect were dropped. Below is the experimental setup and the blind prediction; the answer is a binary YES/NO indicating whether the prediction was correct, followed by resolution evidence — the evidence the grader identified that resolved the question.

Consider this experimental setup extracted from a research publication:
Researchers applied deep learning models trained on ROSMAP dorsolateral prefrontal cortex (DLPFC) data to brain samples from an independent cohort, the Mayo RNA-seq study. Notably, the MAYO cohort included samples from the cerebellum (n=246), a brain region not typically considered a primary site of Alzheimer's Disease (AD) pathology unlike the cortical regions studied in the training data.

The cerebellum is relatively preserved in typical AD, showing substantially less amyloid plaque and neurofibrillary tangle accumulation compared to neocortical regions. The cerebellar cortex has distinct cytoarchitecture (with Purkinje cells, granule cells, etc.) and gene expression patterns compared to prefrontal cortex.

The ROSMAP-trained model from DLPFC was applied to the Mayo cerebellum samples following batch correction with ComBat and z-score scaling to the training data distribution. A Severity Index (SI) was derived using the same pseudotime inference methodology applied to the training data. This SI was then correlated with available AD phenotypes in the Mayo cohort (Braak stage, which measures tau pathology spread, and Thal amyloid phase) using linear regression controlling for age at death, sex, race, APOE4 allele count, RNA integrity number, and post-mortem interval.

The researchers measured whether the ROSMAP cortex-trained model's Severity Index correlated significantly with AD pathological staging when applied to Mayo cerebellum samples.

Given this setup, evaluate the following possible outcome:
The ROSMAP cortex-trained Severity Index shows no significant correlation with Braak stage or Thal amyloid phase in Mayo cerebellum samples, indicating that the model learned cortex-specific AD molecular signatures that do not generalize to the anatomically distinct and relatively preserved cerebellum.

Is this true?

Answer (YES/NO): NO